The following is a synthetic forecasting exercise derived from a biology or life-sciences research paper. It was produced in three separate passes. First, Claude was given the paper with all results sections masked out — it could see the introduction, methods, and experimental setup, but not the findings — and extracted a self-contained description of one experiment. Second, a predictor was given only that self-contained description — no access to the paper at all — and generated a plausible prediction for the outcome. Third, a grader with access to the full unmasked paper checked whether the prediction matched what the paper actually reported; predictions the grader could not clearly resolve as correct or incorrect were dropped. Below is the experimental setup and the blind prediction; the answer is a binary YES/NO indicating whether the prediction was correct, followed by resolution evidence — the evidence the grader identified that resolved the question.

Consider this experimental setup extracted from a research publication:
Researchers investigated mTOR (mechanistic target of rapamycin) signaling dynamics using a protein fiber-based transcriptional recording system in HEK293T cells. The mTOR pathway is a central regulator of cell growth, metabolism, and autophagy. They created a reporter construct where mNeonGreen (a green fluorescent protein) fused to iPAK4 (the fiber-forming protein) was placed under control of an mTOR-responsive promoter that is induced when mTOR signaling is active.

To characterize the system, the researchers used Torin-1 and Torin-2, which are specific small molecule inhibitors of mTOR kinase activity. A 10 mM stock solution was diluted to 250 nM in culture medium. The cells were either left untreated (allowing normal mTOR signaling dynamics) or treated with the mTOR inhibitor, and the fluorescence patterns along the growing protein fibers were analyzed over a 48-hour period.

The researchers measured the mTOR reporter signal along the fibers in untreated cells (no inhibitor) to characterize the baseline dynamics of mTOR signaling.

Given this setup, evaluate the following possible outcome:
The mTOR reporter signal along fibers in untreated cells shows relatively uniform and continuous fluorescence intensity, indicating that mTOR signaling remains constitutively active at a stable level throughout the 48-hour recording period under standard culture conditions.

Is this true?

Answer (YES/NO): NO